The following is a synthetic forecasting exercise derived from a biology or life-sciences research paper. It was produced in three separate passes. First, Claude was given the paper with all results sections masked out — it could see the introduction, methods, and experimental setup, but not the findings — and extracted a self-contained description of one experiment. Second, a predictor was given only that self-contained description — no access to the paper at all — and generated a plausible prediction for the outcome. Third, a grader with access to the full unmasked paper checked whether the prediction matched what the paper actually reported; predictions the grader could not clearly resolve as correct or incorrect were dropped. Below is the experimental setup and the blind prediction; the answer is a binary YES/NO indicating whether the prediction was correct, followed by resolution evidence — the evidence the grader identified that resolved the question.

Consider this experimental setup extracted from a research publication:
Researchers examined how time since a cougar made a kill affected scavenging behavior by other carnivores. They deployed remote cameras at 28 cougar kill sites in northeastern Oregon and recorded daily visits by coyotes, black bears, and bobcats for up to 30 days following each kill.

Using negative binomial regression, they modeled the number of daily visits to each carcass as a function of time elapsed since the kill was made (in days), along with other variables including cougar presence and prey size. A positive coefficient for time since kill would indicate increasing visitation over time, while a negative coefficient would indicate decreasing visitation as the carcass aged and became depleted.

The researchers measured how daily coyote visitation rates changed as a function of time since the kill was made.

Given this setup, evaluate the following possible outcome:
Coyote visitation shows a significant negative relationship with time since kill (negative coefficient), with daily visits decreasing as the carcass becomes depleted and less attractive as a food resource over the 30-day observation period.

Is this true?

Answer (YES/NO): NO